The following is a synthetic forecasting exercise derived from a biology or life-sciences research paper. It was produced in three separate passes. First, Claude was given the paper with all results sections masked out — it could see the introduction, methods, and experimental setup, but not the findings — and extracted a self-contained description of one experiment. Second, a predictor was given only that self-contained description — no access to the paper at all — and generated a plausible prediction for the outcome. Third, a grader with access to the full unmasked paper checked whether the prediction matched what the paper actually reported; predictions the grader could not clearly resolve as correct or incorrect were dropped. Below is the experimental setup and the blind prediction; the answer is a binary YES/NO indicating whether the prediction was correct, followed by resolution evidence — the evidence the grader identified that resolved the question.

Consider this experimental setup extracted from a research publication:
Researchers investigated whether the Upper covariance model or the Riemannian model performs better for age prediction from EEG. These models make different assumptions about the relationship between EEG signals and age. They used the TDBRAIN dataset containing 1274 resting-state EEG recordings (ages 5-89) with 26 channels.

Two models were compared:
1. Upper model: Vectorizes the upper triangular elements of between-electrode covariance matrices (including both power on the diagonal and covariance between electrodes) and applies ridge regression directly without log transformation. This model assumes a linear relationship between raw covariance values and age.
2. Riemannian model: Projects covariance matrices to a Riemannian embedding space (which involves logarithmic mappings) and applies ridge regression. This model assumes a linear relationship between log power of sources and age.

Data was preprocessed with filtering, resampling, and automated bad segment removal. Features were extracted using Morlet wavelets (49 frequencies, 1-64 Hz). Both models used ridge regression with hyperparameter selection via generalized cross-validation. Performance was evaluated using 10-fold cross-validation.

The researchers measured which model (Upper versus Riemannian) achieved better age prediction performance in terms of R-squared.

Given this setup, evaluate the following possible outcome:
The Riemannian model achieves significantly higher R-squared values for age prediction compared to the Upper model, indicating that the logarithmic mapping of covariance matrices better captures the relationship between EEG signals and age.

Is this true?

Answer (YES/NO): YES